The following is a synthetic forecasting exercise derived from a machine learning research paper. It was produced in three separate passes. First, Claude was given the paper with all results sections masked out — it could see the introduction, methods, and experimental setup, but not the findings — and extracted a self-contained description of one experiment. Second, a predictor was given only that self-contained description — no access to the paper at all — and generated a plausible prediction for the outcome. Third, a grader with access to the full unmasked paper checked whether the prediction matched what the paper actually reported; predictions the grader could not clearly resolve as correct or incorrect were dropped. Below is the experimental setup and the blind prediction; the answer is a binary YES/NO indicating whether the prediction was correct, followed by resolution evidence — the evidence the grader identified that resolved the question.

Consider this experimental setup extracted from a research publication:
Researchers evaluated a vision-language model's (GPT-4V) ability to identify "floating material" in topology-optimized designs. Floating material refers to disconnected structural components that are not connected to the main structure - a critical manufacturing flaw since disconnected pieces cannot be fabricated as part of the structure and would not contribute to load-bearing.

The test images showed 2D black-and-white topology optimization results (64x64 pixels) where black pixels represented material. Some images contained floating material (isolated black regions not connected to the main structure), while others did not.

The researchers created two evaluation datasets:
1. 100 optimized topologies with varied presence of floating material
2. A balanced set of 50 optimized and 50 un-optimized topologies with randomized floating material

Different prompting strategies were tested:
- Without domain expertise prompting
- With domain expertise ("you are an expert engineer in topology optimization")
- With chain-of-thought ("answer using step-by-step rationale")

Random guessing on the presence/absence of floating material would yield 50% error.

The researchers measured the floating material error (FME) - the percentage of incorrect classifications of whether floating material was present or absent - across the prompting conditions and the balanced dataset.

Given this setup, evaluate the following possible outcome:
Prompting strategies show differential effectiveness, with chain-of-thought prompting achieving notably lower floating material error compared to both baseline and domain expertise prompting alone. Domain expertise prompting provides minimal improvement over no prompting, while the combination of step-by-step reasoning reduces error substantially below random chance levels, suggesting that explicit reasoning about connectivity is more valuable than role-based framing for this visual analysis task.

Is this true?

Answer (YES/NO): NO